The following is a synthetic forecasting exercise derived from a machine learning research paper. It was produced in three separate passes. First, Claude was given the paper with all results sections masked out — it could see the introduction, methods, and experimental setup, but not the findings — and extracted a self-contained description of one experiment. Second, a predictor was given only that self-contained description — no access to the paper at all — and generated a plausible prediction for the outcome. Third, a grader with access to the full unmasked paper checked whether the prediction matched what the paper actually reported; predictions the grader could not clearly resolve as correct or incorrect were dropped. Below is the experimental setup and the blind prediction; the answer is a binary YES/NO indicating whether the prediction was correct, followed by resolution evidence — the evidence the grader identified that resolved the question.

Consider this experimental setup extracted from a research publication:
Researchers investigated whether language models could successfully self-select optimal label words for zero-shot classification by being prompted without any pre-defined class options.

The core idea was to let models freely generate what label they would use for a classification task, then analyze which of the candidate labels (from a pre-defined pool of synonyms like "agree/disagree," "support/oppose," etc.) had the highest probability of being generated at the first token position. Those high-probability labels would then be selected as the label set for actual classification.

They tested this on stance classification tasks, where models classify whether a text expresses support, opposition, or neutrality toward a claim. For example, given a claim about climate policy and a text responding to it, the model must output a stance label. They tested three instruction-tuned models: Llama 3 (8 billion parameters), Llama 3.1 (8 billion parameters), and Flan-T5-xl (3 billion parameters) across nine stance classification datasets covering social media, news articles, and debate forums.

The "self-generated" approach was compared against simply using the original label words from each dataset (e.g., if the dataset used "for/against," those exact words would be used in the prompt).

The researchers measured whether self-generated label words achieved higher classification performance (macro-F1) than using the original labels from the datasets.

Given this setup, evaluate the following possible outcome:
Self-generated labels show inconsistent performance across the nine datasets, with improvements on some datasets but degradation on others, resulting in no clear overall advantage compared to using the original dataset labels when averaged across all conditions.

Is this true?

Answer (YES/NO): YES